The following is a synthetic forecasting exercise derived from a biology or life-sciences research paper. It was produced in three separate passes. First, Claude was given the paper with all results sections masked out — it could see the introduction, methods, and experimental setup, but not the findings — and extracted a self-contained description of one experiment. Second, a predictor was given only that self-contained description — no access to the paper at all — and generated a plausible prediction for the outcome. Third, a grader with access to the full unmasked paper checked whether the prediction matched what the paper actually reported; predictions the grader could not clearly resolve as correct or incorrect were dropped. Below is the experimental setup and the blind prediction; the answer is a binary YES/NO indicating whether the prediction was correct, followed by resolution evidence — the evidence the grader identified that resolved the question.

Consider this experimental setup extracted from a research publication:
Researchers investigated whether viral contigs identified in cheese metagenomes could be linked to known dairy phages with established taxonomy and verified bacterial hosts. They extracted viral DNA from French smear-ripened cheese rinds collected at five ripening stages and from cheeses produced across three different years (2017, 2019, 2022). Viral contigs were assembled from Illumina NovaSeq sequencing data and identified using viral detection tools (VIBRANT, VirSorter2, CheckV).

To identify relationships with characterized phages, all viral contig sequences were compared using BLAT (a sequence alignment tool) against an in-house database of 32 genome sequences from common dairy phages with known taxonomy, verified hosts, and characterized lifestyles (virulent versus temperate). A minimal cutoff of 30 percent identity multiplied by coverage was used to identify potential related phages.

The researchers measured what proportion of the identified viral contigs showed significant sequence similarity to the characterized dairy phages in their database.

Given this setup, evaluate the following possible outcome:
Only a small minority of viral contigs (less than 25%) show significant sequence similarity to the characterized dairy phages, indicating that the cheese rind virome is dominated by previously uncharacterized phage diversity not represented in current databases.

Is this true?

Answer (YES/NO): NO